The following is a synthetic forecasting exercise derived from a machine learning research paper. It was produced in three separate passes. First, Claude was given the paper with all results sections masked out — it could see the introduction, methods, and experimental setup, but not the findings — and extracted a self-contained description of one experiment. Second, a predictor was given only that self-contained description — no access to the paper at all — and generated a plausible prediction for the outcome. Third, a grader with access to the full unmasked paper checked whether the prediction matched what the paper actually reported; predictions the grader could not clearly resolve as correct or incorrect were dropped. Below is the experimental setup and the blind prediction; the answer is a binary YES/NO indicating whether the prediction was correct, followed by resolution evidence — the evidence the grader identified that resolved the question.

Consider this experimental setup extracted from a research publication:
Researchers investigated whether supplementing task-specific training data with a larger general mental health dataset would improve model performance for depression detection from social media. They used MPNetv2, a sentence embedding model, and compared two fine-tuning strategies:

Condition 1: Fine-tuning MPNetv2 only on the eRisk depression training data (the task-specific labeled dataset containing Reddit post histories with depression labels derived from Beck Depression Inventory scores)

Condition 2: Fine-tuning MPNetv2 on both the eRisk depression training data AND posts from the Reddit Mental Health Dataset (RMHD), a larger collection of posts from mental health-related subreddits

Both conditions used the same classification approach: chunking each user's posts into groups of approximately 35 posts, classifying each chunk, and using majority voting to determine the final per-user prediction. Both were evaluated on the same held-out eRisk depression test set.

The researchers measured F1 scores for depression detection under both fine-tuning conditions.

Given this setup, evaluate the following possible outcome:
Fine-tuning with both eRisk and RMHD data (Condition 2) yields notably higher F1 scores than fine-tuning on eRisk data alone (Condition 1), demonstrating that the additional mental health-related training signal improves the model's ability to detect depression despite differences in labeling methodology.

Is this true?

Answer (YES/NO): NO